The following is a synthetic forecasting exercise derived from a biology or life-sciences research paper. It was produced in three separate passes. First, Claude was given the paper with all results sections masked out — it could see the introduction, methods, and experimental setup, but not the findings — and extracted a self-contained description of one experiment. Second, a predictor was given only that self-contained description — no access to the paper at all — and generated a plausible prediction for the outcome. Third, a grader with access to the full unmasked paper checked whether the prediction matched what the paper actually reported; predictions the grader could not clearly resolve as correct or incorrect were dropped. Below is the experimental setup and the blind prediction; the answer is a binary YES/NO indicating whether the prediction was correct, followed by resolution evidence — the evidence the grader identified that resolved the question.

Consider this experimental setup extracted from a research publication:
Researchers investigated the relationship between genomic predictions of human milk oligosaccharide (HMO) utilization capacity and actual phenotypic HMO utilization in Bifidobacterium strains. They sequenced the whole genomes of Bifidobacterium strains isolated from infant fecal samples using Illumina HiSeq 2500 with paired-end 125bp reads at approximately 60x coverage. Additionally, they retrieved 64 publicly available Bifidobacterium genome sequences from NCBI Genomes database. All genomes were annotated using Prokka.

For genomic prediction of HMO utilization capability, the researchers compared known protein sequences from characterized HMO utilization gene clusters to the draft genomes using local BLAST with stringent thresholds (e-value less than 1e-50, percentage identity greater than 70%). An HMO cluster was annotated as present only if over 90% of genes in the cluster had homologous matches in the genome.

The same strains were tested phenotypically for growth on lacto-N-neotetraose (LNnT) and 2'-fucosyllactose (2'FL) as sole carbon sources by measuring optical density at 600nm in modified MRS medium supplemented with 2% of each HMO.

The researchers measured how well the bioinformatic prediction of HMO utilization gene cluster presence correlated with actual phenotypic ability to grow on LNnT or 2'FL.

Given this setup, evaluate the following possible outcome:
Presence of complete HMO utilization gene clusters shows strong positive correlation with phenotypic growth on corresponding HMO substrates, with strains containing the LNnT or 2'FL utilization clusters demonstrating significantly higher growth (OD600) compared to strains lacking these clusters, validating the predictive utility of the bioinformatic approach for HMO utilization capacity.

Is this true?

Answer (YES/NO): NO